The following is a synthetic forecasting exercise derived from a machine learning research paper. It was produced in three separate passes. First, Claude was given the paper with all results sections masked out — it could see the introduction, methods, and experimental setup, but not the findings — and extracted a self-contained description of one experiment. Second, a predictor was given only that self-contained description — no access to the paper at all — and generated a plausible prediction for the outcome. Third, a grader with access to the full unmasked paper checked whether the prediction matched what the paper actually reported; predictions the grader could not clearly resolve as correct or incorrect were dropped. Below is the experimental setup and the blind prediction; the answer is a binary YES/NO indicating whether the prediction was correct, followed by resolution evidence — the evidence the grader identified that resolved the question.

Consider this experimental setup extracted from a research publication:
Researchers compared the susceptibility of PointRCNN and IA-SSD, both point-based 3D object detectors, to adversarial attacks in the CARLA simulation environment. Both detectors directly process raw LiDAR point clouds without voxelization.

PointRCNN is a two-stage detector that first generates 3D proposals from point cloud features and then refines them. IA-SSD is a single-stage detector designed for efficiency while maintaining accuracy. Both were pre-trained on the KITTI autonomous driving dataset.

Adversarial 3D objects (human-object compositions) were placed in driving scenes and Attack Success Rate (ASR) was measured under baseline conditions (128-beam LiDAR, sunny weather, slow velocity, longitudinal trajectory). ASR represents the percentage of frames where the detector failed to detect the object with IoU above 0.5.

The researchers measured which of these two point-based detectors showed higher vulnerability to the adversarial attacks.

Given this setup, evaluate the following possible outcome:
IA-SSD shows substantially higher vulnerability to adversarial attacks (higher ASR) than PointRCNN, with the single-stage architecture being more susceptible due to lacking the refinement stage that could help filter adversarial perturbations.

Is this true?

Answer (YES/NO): YES